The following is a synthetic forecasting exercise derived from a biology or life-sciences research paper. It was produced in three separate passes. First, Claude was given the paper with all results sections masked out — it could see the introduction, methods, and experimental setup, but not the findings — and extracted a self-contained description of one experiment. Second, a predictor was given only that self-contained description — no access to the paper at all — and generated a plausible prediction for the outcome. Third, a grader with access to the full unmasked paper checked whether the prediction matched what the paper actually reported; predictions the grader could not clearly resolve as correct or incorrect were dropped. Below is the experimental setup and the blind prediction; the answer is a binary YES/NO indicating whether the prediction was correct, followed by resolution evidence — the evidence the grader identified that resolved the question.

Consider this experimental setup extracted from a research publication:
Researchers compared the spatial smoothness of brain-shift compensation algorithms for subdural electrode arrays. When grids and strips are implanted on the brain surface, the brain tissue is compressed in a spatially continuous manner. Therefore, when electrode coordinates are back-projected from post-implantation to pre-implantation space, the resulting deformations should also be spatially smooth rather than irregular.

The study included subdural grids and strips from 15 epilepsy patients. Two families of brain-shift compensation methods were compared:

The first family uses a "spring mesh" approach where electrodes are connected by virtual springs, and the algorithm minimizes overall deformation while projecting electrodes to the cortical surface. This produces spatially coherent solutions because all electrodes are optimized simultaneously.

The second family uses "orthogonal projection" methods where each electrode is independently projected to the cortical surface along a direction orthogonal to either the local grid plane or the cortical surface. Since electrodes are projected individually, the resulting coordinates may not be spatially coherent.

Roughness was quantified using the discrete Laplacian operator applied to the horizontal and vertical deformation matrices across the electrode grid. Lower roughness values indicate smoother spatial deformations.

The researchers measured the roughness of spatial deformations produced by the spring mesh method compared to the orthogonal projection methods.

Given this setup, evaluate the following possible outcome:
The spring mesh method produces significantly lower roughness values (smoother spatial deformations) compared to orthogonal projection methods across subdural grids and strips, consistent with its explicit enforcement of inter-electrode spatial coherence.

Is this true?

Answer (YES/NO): YES